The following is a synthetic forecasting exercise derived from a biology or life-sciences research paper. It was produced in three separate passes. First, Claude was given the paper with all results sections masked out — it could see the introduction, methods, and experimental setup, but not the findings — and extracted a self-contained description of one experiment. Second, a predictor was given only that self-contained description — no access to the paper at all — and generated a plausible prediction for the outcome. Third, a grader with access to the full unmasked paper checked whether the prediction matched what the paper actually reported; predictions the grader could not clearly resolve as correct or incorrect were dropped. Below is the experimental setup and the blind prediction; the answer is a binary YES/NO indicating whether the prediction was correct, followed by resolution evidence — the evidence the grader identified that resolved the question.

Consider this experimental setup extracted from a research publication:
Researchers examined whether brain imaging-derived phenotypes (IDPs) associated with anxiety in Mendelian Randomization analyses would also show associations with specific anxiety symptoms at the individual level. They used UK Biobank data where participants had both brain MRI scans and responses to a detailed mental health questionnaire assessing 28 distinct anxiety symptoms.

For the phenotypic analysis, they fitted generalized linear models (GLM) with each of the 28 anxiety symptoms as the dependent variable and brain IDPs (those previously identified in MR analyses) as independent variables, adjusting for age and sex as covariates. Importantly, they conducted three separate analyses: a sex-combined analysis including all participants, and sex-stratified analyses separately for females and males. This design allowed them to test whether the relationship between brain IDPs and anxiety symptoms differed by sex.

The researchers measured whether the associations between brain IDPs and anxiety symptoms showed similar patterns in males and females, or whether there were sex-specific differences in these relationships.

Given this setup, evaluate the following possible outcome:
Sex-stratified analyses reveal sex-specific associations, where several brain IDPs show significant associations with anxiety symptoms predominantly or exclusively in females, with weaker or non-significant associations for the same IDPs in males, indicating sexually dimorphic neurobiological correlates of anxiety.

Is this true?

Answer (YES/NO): NO